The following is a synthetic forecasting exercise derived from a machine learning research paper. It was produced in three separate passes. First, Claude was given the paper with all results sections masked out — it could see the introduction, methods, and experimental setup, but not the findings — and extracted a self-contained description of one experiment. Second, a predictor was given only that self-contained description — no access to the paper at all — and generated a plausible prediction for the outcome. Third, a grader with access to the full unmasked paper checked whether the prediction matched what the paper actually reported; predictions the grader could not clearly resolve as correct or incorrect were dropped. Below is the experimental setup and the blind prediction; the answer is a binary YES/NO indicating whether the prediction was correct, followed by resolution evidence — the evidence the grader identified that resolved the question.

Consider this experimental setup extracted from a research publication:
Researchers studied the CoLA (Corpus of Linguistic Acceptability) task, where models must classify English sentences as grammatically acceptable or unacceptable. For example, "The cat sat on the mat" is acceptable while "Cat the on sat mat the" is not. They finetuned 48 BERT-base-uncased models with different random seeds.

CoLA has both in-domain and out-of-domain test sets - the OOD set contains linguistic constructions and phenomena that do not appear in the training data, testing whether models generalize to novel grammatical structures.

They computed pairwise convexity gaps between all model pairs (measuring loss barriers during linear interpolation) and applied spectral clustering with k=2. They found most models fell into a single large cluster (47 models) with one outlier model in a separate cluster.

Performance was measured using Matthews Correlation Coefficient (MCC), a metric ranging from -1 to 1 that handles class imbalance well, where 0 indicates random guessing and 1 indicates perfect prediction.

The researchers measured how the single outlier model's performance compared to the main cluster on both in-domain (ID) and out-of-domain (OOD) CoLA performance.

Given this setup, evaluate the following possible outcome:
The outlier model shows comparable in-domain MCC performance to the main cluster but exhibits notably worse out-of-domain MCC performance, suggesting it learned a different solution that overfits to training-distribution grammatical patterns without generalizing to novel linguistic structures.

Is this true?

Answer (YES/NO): NO